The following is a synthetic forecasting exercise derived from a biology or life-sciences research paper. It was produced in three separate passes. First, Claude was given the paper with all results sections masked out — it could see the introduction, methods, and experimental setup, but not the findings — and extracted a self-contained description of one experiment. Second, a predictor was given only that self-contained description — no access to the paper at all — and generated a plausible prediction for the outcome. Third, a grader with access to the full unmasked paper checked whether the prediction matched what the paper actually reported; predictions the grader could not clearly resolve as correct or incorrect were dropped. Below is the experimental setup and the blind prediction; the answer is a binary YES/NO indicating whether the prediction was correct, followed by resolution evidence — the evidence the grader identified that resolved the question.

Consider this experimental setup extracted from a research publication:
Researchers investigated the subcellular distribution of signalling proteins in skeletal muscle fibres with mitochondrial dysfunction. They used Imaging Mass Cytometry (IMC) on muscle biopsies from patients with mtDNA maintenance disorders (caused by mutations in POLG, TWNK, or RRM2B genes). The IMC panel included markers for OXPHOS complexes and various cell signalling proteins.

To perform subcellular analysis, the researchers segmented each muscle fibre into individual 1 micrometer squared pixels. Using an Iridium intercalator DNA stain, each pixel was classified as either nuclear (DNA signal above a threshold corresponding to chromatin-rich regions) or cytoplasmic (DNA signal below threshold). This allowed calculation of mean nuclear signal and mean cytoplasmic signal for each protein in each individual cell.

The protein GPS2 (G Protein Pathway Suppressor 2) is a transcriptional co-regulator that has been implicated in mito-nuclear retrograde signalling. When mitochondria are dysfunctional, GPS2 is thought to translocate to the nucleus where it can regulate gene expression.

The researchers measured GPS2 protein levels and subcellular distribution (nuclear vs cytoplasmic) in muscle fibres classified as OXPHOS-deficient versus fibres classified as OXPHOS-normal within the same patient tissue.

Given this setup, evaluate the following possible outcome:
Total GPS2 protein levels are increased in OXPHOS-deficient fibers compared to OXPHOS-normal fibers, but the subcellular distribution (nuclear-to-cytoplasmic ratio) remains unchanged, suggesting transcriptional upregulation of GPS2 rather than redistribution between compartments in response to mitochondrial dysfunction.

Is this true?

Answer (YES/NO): NO